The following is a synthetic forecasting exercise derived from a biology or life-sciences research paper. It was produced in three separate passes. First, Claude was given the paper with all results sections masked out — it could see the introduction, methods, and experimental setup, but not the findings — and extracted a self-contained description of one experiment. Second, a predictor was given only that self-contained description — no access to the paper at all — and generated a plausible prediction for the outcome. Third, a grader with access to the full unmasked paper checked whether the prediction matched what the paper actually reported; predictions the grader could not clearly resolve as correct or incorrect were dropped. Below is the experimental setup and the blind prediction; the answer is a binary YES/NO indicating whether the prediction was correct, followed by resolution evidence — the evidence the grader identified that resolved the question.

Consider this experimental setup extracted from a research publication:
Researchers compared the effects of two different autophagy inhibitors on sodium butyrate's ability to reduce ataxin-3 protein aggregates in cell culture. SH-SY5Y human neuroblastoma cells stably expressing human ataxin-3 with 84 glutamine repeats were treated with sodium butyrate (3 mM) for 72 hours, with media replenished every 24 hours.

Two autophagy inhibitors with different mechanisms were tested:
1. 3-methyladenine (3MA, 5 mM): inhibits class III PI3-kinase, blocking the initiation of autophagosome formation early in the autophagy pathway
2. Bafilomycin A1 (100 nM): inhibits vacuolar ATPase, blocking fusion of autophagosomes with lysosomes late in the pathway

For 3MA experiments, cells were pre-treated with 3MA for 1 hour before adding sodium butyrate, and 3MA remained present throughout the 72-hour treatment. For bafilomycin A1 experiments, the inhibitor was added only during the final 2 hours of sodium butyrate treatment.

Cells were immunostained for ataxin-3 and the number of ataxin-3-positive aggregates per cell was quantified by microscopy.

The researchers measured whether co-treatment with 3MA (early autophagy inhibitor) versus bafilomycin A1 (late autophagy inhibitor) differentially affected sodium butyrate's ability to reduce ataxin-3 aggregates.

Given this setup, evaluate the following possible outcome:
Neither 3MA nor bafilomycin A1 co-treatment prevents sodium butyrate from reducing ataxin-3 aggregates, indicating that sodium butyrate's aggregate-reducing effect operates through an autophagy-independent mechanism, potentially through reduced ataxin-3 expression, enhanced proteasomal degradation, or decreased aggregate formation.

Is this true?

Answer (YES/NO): NO